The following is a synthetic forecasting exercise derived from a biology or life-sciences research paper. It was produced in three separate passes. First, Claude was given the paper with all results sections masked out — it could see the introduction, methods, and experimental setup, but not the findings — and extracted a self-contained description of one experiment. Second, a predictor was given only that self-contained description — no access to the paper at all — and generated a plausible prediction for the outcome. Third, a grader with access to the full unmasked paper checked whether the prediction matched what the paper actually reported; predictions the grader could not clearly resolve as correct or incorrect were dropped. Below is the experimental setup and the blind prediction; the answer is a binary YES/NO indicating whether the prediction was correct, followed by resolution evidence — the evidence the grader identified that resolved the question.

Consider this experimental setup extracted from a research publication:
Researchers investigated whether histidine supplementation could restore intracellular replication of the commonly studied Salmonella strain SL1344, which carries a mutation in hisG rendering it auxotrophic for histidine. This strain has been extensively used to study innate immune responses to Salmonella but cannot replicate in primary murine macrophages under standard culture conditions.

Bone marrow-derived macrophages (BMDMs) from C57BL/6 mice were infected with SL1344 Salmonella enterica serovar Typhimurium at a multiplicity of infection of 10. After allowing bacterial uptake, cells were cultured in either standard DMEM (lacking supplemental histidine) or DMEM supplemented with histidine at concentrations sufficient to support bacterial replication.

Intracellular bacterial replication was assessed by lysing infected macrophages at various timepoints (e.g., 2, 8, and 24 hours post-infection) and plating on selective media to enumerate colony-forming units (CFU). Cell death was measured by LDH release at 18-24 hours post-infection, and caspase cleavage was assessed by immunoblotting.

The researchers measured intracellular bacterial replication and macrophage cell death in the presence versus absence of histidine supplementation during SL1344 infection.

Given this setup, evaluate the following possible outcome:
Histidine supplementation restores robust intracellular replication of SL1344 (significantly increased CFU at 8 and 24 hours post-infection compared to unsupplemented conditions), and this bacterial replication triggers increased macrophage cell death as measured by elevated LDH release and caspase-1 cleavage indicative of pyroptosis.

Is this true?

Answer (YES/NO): NO